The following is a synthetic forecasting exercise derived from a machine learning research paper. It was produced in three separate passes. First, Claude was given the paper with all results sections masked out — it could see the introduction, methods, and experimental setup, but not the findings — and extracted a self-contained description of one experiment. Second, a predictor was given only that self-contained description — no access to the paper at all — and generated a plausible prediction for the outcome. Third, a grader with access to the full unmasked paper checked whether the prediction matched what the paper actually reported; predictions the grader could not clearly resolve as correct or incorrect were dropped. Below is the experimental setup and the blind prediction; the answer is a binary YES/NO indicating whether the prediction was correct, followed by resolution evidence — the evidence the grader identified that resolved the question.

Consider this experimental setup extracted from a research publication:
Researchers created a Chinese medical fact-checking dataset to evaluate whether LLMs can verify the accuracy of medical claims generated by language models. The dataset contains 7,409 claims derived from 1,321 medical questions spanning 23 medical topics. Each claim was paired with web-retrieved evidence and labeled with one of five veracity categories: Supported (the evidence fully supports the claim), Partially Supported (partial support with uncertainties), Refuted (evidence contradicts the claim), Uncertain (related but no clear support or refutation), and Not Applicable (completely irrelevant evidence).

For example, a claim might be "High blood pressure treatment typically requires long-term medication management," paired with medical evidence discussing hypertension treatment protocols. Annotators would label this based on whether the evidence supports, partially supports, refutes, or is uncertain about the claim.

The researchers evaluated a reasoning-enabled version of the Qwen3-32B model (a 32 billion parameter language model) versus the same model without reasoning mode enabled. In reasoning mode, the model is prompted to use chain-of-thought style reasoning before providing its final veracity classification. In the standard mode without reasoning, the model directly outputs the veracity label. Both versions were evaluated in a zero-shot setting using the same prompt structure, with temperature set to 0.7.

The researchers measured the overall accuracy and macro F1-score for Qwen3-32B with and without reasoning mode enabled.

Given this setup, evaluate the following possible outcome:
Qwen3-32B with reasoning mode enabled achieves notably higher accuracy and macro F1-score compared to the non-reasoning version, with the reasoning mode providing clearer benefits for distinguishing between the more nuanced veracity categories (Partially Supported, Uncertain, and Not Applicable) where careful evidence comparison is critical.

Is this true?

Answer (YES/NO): NO